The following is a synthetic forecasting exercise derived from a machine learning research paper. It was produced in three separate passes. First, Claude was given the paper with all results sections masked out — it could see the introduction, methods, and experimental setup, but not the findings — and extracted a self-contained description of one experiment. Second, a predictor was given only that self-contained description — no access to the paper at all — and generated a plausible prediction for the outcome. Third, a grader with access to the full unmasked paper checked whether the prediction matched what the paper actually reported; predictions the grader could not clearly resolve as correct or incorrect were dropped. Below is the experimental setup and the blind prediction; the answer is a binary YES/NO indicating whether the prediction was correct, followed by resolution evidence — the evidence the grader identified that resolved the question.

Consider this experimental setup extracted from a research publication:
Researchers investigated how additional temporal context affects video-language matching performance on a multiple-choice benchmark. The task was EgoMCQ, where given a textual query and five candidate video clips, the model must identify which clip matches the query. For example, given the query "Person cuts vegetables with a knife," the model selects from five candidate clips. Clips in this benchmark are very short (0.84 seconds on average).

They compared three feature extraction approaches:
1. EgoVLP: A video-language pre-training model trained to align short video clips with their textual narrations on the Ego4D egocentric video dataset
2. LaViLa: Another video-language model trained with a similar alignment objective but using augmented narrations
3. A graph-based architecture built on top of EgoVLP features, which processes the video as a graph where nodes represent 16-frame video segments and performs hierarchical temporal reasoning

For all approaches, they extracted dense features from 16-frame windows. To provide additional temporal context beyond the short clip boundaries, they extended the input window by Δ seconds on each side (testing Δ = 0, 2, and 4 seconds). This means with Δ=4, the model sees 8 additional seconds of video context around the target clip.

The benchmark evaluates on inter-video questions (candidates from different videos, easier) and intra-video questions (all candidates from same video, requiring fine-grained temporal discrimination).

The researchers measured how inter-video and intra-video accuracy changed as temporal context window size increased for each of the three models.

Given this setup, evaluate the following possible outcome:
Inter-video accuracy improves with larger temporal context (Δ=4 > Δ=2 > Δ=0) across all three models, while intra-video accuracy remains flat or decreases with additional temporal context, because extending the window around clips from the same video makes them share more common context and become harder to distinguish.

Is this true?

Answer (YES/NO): NO